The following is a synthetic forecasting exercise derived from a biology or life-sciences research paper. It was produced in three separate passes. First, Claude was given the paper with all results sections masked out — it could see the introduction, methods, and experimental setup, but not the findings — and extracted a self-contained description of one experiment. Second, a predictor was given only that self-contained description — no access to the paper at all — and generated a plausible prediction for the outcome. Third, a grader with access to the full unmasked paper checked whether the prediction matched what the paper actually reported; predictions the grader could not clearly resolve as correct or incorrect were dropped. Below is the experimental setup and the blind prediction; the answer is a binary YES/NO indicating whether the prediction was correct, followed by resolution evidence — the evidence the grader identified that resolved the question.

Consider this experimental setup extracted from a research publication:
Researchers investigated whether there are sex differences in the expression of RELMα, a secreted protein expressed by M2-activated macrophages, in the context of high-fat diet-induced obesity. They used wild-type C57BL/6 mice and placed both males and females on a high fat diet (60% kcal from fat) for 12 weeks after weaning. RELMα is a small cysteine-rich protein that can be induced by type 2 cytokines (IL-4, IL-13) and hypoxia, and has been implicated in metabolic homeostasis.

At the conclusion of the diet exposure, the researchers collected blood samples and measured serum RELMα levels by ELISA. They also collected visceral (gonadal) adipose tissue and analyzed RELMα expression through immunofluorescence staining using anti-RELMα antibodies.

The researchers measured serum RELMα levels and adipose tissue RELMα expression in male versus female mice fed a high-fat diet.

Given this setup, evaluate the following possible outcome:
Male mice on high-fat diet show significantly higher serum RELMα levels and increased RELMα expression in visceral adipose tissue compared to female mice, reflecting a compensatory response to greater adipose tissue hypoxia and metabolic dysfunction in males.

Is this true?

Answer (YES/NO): NO